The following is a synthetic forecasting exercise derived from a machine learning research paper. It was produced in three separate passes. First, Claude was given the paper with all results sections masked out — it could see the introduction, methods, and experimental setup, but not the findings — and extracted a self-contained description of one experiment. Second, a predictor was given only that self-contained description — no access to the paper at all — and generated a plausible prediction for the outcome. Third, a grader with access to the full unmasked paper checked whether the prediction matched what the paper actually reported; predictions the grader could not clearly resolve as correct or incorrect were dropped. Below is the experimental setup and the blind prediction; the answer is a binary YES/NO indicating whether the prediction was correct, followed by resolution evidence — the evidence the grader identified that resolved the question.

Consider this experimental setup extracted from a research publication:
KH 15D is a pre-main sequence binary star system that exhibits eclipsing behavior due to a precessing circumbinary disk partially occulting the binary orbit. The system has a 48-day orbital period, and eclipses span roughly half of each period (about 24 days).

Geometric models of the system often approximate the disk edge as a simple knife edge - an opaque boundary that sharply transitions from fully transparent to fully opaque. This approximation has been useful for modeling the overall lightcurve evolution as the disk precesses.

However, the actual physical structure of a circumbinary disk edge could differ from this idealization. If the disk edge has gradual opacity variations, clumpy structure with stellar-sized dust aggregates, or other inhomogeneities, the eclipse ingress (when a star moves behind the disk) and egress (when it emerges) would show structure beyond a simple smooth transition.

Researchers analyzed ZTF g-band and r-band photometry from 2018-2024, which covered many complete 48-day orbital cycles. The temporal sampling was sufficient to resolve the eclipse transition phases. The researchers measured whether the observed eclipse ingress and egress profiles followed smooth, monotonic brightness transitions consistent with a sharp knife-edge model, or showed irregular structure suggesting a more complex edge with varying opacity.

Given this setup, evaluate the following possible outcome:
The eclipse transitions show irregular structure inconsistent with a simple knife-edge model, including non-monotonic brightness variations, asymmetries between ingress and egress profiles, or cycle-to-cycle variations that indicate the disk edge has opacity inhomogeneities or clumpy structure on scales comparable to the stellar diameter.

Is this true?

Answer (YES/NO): YES